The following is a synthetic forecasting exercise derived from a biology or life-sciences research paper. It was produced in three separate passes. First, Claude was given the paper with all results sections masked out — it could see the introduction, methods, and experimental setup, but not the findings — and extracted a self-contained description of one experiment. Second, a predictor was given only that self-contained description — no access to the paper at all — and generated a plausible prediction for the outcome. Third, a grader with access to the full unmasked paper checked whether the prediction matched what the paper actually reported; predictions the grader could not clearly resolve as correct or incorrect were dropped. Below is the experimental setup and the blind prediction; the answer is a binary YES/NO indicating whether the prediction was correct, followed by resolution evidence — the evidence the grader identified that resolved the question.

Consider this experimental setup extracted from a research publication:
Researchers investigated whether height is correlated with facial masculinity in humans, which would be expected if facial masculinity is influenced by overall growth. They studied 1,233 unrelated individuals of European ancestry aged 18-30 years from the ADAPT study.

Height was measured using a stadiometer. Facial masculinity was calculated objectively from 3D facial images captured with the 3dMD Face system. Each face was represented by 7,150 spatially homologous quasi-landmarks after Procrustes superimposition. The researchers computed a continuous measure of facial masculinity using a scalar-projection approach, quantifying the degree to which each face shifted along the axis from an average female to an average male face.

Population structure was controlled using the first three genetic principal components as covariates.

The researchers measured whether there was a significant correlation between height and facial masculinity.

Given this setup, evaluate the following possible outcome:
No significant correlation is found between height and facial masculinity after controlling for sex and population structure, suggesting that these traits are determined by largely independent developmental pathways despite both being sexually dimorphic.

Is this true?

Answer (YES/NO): NO